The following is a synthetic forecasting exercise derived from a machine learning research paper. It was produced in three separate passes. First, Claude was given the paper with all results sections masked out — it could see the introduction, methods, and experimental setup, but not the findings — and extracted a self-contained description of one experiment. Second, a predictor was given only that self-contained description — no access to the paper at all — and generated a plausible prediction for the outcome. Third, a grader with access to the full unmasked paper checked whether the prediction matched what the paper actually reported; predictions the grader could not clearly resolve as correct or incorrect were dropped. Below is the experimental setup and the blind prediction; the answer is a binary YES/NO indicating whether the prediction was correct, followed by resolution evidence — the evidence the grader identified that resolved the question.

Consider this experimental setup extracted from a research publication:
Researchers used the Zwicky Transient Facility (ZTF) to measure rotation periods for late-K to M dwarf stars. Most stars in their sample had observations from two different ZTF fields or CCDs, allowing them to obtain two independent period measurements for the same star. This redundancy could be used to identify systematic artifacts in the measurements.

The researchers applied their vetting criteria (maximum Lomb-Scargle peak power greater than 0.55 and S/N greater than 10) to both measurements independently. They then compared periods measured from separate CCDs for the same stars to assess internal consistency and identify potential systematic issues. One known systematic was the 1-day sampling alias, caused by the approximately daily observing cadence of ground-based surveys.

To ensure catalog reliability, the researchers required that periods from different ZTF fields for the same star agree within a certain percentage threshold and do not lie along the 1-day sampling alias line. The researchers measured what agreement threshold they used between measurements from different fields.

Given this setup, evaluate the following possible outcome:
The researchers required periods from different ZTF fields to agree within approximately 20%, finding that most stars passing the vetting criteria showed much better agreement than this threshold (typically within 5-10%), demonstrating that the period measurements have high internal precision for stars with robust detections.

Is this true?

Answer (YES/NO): NO